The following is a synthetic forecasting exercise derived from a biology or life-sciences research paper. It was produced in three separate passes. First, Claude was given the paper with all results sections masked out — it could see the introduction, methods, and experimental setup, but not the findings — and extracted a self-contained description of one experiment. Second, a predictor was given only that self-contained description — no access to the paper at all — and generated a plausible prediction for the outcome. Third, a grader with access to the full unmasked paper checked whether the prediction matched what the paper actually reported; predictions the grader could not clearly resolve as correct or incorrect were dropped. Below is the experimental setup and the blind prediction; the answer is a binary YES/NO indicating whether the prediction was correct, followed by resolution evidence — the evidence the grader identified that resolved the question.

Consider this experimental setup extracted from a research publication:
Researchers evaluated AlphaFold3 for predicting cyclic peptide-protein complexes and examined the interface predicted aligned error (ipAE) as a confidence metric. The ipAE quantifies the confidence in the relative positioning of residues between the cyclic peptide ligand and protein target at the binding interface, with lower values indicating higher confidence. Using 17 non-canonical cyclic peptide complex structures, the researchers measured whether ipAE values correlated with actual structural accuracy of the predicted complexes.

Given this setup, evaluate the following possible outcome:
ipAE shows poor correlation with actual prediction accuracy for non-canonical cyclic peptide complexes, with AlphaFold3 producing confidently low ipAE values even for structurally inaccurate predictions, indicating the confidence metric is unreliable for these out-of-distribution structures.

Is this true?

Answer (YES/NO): NO